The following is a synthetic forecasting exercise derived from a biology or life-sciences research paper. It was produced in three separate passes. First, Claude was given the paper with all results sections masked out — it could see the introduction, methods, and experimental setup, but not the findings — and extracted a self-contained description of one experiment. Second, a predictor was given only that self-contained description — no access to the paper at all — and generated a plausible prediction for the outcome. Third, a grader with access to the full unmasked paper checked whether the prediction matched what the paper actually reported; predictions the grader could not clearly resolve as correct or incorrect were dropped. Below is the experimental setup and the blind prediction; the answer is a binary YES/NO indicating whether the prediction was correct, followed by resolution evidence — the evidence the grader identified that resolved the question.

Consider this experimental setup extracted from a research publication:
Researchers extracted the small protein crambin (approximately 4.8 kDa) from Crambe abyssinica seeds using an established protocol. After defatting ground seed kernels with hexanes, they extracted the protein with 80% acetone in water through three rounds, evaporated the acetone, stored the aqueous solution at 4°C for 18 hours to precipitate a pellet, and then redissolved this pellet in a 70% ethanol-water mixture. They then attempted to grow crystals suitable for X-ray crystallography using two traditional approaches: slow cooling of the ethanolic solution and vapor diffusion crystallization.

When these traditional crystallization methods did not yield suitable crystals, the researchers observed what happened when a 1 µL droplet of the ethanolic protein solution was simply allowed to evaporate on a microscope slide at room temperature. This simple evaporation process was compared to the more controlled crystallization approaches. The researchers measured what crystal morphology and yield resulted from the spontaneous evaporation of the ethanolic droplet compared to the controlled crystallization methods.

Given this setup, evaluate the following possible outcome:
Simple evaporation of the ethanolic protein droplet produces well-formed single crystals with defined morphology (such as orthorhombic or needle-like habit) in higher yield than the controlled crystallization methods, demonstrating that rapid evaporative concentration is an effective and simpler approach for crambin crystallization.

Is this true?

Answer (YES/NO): NO